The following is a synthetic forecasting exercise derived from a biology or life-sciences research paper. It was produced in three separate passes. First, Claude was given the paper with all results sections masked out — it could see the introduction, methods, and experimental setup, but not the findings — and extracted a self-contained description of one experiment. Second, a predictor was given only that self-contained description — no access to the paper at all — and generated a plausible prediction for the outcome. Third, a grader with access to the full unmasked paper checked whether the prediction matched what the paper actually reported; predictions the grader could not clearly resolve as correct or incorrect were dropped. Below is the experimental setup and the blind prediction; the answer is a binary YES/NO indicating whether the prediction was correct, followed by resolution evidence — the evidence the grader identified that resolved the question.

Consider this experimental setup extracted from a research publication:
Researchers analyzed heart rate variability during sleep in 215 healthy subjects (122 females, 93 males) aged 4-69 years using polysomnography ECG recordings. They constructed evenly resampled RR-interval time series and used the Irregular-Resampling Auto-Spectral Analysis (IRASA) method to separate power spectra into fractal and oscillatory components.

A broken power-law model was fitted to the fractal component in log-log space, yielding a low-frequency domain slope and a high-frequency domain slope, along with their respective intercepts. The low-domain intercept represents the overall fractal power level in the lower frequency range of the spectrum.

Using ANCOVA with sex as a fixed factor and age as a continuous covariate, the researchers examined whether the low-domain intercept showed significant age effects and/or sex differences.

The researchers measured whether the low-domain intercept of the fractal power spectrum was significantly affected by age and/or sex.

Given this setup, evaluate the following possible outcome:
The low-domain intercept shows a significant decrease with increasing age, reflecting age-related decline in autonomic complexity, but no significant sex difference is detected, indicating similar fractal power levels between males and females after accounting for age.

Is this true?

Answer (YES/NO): NO